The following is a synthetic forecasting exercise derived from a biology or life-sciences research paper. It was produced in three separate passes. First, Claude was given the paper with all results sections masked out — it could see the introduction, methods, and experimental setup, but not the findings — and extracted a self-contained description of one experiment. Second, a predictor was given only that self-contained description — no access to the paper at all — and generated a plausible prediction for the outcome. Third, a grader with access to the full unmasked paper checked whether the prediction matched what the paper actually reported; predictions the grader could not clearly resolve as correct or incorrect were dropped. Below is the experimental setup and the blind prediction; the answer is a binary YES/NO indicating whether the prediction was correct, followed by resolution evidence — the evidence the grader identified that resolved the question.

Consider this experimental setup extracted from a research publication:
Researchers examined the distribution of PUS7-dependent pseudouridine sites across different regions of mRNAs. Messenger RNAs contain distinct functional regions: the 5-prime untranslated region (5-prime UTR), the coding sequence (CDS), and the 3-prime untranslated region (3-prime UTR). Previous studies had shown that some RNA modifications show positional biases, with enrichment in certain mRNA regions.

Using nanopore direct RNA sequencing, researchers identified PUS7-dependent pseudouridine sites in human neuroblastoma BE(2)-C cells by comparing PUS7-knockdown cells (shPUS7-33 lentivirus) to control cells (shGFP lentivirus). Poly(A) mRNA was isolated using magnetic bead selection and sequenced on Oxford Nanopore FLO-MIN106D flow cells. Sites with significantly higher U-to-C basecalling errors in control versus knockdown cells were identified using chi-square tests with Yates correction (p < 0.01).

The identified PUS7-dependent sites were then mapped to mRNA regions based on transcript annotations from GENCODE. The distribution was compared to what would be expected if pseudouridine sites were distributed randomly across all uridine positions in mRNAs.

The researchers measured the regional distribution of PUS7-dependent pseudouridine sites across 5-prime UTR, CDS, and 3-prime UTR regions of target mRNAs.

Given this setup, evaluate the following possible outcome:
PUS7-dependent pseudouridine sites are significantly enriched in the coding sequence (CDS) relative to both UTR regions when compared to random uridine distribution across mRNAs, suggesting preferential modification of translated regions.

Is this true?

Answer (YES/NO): NO